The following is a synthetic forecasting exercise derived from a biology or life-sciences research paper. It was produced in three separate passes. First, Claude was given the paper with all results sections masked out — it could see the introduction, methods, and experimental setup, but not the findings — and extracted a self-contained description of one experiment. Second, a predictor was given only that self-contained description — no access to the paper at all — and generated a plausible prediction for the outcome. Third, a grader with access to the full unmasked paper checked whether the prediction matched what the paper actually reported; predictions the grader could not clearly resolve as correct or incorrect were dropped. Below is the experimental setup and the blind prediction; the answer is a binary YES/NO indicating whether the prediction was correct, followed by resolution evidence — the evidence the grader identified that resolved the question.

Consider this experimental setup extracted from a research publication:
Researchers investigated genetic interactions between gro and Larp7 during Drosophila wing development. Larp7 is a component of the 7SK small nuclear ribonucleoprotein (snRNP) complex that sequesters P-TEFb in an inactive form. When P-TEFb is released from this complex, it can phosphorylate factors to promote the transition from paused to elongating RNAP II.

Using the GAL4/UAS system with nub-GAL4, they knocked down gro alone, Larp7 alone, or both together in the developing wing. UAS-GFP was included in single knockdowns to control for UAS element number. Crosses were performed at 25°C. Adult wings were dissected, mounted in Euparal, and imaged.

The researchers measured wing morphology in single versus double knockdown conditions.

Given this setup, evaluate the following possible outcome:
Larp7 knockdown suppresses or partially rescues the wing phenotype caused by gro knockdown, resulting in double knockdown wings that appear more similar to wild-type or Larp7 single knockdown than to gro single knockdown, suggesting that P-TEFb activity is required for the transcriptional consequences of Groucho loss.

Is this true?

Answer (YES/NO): NO